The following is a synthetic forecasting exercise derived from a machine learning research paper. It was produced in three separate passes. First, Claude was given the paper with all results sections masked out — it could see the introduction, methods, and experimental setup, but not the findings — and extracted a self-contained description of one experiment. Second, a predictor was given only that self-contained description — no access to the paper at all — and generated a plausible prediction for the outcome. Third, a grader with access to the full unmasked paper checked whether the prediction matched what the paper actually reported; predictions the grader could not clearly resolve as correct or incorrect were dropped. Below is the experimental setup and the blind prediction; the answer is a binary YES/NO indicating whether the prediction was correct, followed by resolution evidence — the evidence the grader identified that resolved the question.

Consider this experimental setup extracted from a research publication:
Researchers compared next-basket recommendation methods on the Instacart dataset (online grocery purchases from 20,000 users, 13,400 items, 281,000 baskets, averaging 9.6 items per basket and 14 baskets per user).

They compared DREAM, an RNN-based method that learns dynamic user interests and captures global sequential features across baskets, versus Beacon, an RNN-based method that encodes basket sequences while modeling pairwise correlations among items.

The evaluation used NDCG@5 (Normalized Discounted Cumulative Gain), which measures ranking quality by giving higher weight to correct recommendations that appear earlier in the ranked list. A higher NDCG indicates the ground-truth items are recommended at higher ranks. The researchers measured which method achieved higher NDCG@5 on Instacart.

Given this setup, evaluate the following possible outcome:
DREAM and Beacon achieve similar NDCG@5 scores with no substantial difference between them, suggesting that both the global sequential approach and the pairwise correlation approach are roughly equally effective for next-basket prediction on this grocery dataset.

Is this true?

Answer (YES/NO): NO